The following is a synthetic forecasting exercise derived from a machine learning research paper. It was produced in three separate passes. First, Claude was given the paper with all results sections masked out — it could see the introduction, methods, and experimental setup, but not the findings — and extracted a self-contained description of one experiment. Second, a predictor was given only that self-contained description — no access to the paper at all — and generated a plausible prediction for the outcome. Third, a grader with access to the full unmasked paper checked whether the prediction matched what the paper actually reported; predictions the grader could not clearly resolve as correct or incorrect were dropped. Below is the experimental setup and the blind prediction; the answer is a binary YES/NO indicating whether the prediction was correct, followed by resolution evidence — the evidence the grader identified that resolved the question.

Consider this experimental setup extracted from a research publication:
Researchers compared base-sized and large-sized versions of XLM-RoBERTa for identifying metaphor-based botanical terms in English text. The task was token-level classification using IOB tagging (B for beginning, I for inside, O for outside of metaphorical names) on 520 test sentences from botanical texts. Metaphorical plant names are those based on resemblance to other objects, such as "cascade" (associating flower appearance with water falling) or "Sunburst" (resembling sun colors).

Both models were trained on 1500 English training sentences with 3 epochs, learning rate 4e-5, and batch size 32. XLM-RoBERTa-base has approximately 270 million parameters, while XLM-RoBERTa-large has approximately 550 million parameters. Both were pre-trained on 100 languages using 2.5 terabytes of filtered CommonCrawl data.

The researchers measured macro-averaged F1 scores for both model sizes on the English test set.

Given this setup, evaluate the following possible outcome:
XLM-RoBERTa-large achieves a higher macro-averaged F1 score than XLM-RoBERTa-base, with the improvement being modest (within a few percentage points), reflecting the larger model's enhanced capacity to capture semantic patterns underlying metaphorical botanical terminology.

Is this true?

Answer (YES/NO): YES